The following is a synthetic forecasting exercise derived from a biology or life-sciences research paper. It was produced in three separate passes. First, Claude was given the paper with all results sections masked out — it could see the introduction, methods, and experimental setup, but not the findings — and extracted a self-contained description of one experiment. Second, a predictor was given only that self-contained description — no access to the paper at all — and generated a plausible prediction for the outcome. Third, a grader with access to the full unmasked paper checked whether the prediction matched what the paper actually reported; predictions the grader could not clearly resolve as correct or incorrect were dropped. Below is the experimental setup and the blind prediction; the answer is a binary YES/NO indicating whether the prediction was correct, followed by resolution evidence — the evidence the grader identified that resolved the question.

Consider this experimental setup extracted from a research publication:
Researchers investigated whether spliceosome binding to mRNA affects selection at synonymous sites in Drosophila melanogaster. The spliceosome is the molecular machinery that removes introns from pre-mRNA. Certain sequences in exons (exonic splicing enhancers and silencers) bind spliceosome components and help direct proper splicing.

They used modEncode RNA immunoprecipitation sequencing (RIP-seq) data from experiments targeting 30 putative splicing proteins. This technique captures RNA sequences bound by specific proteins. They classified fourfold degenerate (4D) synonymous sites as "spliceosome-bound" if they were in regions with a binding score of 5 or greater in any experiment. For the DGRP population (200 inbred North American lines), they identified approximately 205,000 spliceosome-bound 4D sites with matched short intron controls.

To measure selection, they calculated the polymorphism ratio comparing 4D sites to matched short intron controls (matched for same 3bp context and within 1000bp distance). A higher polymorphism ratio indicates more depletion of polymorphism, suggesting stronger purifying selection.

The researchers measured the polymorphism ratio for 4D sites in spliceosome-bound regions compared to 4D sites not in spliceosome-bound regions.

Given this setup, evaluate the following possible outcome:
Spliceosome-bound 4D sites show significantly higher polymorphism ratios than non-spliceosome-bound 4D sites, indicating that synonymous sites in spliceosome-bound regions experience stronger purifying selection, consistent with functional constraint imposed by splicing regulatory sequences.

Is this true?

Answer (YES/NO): YES